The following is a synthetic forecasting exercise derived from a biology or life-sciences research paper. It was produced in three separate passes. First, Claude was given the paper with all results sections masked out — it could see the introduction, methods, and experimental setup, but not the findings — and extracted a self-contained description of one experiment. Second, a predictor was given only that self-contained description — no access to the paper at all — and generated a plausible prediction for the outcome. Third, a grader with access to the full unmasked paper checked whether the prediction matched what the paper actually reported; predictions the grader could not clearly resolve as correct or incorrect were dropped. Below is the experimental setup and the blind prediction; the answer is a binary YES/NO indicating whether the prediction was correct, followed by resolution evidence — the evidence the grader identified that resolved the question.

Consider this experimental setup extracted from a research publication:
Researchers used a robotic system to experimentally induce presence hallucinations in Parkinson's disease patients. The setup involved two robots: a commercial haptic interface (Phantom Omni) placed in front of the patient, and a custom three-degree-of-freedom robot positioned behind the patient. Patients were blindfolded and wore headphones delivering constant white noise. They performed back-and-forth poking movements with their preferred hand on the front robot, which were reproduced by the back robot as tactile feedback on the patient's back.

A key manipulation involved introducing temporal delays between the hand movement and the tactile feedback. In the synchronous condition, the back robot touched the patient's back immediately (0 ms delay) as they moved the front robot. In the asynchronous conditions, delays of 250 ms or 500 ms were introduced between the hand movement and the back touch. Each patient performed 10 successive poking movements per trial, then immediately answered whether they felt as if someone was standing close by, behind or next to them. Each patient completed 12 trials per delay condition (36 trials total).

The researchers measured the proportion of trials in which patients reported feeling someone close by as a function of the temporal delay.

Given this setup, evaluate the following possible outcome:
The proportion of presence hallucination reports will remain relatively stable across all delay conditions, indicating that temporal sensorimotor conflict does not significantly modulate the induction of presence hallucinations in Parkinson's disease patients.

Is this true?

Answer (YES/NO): NO